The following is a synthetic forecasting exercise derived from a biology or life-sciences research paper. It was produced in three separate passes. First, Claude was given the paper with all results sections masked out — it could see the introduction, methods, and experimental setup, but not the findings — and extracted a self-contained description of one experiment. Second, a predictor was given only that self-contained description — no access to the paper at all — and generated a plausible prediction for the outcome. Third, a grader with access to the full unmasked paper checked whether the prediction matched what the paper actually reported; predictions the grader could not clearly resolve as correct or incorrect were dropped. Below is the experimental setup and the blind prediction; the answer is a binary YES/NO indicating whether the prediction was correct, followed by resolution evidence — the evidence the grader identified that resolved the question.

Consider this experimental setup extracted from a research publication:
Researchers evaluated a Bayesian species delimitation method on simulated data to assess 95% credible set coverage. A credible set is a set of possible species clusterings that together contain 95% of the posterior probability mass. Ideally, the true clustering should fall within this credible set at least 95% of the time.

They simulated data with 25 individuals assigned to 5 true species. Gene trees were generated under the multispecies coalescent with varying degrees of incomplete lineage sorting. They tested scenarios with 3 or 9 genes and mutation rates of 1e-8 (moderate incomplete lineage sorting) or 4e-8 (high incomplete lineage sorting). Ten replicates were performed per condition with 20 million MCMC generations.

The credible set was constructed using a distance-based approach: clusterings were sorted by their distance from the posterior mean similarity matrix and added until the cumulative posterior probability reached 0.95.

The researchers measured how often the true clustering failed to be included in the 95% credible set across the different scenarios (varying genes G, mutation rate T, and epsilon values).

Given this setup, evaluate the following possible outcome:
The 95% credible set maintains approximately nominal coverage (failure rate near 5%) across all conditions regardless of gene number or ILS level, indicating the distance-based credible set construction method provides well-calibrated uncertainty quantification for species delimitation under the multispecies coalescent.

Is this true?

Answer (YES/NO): NO